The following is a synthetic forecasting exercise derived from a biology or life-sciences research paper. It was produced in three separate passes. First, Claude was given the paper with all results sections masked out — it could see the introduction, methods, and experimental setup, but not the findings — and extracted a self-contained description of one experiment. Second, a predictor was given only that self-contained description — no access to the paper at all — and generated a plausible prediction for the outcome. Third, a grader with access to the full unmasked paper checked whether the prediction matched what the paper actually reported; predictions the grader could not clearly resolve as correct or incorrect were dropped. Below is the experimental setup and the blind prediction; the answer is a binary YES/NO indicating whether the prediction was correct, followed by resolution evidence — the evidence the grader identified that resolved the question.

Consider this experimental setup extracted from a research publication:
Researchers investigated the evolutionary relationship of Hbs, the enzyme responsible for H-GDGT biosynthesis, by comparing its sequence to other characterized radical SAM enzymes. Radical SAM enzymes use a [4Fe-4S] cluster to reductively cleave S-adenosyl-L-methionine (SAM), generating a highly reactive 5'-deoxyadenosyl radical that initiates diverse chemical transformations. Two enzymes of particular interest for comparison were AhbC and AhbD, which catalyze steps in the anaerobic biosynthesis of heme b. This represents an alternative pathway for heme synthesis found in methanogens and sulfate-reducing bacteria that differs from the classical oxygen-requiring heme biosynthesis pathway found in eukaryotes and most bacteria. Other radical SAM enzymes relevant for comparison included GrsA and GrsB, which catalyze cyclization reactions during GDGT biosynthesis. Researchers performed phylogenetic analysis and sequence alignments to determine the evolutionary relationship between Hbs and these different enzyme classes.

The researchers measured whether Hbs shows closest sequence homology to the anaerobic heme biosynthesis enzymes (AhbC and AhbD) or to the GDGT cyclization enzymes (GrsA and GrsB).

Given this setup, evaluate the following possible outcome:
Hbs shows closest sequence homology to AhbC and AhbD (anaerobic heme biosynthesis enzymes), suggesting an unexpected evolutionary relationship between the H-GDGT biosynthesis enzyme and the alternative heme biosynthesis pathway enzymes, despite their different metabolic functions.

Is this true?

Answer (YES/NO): YES